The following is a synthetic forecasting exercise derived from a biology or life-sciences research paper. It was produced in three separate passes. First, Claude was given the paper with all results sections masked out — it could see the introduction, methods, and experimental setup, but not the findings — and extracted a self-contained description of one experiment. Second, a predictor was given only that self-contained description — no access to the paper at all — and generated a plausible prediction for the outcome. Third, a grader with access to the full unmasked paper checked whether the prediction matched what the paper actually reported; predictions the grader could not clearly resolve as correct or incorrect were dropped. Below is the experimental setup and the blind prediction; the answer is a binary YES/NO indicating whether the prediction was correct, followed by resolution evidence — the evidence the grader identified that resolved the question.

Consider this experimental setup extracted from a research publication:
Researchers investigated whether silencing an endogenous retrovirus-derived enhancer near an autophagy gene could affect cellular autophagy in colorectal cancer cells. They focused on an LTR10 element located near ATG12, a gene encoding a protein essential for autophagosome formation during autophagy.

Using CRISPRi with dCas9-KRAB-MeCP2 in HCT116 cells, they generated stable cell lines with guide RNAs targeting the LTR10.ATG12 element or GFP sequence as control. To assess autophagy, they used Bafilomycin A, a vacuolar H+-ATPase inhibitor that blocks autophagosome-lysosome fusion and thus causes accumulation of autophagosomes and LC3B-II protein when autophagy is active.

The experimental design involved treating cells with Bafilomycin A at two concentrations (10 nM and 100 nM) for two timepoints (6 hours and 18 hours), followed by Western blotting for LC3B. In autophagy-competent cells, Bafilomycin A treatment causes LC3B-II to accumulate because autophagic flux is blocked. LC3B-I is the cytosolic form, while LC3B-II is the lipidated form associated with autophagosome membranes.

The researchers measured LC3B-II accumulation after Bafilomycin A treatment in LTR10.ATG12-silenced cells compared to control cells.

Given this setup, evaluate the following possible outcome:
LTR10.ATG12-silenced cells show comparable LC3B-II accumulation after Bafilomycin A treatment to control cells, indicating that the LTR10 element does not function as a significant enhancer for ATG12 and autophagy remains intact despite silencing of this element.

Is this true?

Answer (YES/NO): NO